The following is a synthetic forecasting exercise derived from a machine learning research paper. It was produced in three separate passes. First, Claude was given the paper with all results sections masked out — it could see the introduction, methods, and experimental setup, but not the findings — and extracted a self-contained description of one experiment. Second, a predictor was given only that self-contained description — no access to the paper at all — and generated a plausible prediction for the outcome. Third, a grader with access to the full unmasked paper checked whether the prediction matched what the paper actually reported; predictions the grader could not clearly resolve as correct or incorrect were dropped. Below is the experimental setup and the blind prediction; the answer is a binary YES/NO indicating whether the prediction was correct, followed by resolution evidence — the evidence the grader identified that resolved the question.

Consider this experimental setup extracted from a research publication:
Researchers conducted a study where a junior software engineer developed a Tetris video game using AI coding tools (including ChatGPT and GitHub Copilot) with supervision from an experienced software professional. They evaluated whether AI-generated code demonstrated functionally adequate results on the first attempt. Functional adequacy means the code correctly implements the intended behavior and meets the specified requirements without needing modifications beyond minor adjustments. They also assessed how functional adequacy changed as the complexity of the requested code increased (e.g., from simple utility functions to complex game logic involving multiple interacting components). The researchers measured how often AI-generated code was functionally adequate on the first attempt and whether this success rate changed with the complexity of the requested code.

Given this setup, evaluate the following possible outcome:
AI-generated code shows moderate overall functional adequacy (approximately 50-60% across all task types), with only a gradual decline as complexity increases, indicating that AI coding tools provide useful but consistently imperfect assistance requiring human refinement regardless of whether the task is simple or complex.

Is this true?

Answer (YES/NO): NO